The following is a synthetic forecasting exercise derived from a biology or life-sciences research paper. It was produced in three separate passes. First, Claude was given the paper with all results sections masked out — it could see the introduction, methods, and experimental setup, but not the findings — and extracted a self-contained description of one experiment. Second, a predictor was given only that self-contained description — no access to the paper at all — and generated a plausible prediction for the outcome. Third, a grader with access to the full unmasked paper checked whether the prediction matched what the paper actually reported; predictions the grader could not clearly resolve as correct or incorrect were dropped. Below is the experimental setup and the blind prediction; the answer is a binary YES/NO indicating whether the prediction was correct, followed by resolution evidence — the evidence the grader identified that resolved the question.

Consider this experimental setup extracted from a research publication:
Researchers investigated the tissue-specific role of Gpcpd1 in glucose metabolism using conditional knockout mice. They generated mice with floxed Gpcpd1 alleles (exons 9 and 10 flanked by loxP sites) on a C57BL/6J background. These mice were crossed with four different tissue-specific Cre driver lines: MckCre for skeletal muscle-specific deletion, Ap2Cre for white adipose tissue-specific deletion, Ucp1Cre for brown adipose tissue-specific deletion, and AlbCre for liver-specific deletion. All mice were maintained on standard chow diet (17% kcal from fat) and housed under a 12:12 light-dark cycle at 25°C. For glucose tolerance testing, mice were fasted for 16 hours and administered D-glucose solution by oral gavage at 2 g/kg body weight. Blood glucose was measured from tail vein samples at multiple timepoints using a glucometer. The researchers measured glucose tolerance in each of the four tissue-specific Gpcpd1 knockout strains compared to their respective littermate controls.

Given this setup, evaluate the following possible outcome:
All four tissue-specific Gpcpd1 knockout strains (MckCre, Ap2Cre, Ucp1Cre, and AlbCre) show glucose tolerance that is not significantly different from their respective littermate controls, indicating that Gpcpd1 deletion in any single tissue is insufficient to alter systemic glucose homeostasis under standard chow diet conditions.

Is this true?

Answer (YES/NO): NO